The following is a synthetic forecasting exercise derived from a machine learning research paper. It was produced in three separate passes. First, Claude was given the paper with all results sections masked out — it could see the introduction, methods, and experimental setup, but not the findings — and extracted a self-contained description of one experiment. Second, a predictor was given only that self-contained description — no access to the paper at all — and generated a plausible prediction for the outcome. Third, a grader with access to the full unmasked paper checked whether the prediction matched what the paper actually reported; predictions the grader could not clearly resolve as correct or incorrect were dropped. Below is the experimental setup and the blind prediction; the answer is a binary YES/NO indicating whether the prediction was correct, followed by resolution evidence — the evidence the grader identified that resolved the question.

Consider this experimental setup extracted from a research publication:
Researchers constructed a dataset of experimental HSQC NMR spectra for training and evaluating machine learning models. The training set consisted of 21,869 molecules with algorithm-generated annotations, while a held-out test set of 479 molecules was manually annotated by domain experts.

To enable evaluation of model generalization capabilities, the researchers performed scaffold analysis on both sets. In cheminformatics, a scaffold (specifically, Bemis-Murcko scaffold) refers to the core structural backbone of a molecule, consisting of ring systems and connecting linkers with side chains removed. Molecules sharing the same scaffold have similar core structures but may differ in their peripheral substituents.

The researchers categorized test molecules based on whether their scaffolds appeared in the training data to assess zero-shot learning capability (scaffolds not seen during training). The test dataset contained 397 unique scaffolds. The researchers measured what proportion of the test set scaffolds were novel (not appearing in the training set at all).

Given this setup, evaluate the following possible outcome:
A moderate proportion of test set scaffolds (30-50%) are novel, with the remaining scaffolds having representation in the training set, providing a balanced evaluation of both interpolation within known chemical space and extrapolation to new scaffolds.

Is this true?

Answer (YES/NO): YES